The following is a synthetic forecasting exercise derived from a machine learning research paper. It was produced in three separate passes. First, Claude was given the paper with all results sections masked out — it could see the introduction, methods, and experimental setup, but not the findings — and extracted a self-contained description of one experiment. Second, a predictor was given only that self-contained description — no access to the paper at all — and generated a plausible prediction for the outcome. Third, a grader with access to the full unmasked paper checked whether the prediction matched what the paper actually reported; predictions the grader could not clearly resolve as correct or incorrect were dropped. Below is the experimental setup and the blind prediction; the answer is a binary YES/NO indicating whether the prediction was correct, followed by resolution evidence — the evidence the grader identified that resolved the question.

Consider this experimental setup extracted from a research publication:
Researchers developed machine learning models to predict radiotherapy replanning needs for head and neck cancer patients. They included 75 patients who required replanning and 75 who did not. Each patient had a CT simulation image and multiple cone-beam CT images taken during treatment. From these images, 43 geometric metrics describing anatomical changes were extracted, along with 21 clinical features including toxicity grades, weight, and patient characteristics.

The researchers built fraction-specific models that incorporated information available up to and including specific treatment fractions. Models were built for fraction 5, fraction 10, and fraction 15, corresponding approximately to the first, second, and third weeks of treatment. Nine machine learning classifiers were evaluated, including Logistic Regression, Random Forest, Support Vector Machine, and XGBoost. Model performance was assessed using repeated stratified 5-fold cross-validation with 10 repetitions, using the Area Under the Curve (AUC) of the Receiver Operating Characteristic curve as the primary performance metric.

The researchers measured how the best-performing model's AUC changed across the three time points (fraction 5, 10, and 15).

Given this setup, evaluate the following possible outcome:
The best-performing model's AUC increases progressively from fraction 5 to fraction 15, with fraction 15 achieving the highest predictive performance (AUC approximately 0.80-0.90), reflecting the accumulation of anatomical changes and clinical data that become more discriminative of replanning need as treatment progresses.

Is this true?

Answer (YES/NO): NO